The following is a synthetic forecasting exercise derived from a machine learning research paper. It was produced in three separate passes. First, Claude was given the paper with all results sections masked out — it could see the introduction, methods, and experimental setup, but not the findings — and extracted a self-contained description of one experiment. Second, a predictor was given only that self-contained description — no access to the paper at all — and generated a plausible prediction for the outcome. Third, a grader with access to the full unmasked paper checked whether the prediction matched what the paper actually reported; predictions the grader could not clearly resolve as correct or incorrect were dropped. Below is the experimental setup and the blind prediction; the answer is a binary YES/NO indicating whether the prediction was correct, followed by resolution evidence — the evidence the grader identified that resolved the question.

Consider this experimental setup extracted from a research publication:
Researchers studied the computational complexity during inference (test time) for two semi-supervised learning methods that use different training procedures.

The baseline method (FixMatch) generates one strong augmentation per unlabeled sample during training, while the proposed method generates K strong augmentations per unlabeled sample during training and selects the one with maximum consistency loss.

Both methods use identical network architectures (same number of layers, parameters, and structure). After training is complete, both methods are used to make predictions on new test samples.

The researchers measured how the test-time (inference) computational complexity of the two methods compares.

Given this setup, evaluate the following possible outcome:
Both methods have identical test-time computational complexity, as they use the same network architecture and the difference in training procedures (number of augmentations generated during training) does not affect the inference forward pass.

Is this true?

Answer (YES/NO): YES